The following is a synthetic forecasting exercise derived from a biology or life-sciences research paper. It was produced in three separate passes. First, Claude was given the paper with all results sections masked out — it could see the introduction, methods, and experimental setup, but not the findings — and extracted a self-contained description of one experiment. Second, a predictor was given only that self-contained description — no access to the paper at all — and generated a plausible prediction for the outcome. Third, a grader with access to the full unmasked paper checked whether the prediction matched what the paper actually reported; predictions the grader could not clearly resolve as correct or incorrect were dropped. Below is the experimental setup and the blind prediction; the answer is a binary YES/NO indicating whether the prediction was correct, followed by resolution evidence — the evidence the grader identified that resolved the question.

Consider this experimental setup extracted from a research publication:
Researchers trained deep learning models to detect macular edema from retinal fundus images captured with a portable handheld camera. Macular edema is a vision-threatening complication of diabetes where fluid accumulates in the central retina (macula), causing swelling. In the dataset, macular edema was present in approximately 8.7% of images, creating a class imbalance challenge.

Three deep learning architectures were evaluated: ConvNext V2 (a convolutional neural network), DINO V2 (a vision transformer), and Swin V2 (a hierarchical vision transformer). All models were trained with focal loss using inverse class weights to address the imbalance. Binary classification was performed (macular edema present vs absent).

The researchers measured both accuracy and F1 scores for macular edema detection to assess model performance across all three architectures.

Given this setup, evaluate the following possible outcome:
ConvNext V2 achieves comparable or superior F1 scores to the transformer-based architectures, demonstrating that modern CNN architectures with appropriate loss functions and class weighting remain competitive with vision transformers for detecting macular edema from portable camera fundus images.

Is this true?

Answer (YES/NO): YES